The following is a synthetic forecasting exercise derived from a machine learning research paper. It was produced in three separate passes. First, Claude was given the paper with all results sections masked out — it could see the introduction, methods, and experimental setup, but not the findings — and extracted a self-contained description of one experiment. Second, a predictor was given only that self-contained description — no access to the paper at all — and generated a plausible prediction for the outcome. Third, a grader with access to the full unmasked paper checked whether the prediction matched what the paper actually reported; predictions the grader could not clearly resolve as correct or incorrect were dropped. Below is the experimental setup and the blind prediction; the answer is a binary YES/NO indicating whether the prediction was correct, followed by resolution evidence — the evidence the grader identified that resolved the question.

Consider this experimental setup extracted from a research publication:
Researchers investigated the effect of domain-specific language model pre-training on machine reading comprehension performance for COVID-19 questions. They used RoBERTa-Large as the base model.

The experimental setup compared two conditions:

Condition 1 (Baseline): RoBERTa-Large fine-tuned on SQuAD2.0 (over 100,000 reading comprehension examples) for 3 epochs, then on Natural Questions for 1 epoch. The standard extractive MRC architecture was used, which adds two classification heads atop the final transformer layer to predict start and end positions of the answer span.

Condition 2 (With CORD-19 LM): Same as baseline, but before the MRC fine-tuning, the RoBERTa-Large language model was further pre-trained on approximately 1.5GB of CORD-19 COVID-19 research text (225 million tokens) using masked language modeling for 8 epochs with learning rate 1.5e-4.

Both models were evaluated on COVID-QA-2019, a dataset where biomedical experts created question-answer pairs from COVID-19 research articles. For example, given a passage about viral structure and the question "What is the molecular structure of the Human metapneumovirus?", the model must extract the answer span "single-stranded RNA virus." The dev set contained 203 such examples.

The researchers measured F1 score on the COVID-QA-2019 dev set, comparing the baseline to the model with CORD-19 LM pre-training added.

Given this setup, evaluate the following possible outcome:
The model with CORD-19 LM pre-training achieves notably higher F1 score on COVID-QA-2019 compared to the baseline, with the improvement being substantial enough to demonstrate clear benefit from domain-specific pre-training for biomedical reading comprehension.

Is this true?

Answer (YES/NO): NO